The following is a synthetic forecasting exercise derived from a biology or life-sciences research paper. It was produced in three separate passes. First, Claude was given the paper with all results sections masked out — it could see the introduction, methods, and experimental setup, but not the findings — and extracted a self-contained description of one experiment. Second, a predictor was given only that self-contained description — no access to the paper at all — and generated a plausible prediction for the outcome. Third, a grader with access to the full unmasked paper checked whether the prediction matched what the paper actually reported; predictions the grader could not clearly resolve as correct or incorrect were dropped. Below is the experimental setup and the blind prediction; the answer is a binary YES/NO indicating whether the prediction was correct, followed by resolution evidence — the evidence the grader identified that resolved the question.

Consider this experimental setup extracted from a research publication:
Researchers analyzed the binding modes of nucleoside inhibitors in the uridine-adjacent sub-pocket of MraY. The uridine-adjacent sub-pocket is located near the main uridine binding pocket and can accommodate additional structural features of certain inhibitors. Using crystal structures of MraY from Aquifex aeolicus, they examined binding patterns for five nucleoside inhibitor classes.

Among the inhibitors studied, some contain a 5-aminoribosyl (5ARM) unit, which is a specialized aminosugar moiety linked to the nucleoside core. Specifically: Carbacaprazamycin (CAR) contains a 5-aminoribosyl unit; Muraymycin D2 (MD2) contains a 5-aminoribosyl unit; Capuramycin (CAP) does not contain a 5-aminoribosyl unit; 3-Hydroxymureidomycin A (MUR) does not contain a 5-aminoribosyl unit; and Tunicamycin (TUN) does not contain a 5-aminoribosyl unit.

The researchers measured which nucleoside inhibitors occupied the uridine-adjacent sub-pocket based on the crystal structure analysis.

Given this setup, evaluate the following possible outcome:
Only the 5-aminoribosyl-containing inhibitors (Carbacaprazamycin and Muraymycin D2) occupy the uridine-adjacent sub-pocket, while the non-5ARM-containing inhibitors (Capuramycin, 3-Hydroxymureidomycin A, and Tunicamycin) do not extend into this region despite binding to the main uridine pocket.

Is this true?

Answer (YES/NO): NO